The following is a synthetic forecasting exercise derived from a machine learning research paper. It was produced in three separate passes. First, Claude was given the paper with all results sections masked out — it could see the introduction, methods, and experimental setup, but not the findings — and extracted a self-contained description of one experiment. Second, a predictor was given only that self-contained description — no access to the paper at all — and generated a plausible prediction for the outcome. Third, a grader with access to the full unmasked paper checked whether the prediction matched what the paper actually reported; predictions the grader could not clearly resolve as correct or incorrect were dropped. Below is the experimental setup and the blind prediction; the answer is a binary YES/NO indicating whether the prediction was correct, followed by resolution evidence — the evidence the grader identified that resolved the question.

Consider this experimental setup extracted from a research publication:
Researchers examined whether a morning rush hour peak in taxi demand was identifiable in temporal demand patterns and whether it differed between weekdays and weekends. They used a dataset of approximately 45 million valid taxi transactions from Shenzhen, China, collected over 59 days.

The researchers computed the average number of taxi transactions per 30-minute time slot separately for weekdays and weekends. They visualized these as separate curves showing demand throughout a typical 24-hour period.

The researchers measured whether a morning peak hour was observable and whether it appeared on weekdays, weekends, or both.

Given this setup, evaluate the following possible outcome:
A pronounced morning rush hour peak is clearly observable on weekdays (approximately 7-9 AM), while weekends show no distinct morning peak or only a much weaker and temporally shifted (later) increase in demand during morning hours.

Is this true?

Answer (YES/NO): NO